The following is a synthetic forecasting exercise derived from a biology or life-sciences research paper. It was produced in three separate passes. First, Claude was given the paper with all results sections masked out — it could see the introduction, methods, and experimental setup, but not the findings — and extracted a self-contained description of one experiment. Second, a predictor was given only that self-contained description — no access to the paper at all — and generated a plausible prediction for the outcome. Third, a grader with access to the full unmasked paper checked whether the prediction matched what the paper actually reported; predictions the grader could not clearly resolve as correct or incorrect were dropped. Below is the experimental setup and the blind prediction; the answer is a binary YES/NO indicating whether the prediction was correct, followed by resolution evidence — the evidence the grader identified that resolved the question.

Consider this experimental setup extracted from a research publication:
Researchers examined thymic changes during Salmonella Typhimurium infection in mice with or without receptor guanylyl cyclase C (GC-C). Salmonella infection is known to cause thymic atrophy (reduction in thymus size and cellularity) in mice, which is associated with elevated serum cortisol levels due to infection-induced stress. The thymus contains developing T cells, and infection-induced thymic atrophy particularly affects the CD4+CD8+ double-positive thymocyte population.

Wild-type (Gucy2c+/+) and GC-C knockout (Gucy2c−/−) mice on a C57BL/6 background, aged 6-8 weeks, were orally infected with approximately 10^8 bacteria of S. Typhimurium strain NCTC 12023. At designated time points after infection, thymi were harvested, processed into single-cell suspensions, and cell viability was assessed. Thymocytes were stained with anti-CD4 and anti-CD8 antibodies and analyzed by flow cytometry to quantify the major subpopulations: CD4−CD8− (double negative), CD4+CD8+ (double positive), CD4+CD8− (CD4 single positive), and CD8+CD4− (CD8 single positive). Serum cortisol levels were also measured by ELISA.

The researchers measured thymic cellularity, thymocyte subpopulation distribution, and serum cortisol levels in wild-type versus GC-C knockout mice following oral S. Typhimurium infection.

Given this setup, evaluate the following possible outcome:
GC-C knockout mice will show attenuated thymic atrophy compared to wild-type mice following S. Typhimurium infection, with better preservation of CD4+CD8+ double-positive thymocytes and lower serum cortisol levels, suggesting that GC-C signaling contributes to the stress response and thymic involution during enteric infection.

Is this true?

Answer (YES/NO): NO